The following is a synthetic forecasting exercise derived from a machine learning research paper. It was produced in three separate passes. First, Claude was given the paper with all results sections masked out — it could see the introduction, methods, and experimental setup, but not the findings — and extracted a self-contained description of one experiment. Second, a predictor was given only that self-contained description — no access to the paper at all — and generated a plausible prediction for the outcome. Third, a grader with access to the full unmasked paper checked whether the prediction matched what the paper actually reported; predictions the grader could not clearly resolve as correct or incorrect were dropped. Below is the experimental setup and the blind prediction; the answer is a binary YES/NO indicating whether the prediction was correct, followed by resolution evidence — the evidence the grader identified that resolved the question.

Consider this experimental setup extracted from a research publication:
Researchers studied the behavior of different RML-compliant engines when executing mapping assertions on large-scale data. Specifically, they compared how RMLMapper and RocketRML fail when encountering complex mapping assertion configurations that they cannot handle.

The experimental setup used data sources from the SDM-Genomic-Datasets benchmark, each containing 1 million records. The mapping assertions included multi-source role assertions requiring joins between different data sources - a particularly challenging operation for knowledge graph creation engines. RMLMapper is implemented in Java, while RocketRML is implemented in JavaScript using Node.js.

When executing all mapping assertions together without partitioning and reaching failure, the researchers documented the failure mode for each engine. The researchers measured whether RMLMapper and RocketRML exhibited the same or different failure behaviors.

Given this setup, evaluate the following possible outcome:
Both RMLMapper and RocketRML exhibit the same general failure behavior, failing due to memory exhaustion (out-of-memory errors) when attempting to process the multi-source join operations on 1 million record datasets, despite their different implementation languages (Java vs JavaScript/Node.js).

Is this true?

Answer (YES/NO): NO